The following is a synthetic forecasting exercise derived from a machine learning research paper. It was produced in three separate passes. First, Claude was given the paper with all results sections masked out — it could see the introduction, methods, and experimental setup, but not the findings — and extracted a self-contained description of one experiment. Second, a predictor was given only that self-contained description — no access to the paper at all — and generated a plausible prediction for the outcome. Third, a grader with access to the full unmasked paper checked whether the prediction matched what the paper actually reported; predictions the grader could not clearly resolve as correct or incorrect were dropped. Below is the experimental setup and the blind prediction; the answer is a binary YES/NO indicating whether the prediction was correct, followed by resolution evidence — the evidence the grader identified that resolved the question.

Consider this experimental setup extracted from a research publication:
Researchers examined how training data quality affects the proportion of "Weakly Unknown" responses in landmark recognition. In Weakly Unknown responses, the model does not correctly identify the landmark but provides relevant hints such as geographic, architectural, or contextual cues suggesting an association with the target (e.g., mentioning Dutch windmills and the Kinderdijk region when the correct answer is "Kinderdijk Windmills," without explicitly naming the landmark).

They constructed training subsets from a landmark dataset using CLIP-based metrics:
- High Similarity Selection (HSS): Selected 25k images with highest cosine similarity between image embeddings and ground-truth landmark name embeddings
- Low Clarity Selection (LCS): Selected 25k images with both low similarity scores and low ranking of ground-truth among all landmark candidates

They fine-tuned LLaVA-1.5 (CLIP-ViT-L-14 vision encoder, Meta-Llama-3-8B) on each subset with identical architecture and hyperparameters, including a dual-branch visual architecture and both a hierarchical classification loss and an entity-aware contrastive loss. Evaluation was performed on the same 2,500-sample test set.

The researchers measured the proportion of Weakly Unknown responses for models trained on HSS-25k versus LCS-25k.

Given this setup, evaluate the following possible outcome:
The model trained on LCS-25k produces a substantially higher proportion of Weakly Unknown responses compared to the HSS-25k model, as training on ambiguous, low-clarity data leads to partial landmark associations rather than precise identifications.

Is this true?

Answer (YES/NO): YES